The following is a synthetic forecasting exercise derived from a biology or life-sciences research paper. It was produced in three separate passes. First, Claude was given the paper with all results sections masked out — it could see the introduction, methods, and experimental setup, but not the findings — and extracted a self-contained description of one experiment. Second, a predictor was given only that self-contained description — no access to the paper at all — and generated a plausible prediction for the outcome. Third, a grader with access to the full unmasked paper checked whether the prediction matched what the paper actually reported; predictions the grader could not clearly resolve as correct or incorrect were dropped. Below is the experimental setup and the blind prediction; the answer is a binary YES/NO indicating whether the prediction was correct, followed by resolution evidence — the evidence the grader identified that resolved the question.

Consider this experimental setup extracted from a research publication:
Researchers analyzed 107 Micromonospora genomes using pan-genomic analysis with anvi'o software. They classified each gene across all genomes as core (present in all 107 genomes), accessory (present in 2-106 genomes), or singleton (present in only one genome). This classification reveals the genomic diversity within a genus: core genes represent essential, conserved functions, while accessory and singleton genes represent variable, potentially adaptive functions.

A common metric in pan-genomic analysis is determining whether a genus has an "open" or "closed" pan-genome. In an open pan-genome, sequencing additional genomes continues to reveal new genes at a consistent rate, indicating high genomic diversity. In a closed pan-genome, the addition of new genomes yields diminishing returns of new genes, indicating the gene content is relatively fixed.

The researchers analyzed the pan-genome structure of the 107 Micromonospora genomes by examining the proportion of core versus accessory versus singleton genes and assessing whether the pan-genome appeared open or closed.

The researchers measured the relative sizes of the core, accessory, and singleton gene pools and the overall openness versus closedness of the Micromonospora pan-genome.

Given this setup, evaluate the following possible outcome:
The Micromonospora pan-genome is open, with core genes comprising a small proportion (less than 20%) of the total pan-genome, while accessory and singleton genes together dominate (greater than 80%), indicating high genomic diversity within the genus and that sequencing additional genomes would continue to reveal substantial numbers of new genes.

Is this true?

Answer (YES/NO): NO